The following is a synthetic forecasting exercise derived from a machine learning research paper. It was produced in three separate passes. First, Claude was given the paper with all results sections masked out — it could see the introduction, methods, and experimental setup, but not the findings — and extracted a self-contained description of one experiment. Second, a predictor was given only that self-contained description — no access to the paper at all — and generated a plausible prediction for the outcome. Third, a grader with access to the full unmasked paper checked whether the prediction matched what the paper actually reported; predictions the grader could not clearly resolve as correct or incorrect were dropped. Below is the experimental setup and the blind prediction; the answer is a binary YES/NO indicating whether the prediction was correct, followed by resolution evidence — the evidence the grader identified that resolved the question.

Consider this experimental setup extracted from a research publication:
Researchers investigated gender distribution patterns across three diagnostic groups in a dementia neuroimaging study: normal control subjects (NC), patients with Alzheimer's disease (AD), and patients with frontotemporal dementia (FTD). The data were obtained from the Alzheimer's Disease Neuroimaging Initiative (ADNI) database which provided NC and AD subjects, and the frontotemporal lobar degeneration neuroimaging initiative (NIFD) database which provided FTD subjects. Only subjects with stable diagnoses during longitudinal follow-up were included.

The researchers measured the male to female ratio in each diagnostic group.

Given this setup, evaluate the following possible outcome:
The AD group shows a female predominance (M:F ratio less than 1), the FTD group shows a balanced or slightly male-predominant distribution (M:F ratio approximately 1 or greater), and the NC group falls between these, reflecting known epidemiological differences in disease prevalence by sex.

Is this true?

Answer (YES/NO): NO